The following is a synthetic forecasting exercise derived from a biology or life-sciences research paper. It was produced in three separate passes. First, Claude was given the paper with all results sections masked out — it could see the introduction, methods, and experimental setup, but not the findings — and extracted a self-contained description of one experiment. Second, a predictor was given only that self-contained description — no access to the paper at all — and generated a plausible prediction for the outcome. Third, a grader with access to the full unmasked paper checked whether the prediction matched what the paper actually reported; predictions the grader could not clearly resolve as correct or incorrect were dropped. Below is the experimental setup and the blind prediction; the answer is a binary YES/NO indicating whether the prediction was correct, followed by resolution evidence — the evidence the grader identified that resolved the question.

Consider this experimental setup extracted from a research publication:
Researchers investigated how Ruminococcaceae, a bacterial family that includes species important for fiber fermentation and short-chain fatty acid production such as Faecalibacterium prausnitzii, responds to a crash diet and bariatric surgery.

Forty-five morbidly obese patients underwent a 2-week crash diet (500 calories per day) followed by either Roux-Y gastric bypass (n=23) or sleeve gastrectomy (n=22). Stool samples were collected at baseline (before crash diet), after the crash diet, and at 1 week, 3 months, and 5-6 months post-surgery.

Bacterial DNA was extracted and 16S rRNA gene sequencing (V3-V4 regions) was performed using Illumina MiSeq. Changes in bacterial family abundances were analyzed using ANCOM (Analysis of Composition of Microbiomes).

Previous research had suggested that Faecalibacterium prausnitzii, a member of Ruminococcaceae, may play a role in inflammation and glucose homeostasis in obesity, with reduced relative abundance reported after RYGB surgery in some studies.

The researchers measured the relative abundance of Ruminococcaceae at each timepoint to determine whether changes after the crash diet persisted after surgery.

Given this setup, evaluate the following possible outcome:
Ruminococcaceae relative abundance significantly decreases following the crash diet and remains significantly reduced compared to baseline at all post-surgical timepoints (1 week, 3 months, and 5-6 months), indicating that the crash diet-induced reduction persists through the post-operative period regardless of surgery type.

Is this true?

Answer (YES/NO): NO